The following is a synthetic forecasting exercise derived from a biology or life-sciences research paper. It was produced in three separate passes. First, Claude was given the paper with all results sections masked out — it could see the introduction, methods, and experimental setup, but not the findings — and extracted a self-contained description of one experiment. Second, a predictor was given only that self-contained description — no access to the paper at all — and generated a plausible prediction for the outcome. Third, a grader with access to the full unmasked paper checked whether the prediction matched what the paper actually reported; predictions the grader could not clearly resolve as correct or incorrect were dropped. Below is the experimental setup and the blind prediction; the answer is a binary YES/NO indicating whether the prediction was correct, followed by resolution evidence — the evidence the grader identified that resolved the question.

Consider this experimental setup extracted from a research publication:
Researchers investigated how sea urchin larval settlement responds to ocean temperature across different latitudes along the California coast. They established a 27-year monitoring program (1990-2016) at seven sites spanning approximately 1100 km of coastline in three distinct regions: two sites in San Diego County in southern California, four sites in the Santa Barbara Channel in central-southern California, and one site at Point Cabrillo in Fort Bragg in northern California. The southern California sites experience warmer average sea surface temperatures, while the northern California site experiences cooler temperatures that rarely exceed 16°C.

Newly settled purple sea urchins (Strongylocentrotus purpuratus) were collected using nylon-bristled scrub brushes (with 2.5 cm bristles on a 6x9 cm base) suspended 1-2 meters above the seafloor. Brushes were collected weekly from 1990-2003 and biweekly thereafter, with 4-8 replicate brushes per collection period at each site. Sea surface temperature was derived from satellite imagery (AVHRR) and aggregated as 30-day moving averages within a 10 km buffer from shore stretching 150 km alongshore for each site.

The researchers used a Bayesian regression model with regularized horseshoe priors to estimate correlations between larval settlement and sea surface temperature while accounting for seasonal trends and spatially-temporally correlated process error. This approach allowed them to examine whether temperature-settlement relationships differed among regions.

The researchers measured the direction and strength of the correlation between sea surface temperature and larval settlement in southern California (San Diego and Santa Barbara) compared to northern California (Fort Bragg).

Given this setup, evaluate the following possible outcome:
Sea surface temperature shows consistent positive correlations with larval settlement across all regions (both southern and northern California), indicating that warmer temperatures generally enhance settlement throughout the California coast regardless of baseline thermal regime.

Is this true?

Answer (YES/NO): NO